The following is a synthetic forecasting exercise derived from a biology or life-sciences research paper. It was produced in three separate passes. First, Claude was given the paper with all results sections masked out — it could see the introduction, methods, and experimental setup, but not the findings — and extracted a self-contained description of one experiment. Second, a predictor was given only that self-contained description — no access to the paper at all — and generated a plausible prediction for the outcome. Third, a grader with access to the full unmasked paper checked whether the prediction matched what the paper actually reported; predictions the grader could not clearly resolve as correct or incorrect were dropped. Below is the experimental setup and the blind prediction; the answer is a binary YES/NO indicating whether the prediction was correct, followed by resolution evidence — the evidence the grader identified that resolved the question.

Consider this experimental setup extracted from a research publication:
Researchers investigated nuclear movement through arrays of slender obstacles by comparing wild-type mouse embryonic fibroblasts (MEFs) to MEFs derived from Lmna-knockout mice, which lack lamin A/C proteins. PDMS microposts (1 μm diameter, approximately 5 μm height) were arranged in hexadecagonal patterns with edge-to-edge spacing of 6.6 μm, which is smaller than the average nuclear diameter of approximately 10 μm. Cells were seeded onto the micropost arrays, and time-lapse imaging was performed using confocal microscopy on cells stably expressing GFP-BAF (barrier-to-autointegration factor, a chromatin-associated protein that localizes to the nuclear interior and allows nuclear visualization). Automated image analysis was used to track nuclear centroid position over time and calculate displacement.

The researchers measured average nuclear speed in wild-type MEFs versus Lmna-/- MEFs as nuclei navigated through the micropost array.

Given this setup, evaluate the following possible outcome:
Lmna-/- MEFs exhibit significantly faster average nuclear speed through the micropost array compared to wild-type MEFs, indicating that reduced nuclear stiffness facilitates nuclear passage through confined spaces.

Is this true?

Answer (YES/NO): NO